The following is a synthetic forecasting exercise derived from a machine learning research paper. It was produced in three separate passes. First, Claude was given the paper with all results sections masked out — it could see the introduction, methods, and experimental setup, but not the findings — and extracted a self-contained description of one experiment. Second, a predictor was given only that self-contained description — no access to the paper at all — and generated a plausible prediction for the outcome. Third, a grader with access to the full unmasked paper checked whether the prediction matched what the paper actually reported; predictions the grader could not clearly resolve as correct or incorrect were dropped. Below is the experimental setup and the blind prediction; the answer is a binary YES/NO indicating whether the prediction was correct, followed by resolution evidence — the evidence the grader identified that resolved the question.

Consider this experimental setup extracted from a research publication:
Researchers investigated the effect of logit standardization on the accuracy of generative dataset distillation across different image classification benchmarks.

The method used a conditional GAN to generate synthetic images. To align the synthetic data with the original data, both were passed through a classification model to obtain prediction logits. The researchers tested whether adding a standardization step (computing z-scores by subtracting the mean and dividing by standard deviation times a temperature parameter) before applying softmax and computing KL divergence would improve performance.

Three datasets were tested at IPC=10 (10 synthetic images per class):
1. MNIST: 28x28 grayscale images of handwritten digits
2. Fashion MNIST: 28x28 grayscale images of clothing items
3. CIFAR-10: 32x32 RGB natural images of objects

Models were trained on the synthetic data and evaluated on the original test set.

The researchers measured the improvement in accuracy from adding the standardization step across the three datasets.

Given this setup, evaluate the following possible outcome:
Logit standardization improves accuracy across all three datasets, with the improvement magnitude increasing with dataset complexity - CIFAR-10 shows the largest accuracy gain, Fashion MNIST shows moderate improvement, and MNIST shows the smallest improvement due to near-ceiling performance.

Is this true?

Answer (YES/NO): YES